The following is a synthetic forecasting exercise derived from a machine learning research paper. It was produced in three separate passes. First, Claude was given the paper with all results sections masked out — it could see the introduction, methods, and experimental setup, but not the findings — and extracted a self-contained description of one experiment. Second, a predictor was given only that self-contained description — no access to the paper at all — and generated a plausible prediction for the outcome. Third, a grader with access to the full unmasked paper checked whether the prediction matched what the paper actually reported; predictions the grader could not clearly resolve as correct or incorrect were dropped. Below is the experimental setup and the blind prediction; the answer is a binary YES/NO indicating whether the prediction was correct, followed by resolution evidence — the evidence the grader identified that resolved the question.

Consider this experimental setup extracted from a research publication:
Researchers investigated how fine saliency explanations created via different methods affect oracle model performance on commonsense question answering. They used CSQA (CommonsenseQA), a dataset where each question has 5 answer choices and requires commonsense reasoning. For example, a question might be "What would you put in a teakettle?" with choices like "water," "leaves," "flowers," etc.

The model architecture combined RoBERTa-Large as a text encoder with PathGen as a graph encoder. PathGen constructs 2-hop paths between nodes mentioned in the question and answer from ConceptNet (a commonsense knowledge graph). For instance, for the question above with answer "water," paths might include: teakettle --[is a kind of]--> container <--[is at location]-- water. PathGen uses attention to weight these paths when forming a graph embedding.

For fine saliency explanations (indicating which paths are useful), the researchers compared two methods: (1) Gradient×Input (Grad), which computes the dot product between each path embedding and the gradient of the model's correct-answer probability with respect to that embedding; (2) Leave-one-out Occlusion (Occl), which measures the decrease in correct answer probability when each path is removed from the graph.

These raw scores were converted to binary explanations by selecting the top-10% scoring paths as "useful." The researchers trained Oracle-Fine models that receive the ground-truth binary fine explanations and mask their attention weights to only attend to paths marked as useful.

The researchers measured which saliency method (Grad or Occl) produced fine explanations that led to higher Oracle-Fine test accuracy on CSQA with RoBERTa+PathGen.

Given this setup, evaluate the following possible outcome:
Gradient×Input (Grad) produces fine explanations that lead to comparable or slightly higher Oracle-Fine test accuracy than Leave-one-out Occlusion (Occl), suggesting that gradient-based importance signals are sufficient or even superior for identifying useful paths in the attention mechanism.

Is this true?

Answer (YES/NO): NO